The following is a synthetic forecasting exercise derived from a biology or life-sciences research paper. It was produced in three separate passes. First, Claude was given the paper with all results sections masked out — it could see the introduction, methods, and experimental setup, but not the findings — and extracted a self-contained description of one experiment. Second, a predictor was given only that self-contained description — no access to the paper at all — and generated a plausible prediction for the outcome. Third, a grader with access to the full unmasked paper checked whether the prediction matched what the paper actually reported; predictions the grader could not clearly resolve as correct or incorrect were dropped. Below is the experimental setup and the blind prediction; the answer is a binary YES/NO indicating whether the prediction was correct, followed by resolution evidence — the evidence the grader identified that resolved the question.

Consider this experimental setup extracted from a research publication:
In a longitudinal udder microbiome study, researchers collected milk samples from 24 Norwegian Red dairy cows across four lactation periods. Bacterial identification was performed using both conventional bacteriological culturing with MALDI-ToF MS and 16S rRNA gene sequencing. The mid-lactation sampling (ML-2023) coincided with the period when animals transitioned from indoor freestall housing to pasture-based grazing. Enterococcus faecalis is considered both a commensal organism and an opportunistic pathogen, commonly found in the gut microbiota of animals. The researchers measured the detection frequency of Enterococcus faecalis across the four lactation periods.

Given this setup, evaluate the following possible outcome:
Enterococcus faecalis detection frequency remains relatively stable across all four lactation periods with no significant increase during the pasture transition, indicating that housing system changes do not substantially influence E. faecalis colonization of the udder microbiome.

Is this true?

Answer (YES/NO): NO